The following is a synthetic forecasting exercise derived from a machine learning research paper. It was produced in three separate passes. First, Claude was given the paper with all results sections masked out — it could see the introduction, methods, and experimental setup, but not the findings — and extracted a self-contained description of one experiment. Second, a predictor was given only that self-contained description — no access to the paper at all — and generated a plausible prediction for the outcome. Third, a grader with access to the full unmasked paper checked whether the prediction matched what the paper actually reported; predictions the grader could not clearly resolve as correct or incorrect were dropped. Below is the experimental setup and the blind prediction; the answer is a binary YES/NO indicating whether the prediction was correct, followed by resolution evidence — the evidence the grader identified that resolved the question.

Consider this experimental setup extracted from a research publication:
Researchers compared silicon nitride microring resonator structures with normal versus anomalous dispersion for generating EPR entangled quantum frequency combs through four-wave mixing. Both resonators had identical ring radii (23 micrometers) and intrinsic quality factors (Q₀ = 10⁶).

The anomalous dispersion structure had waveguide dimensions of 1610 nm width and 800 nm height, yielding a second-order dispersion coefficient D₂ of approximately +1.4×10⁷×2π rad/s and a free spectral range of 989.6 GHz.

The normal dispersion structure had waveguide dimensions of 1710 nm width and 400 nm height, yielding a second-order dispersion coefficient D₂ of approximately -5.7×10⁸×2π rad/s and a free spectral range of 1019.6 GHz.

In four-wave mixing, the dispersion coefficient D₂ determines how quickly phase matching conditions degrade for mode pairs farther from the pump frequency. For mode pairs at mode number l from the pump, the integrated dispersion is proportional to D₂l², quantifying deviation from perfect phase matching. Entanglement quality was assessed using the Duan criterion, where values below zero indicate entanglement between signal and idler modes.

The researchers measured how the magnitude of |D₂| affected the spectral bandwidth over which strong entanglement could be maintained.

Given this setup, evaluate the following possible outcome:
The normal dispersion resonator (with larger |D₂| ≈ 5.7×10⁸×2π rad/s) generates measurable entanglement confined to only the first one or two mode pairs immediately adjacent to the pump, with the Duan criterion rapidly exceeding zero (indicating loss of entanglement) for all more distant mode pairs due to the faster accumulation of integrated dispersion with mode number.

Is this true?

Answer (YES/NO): NO